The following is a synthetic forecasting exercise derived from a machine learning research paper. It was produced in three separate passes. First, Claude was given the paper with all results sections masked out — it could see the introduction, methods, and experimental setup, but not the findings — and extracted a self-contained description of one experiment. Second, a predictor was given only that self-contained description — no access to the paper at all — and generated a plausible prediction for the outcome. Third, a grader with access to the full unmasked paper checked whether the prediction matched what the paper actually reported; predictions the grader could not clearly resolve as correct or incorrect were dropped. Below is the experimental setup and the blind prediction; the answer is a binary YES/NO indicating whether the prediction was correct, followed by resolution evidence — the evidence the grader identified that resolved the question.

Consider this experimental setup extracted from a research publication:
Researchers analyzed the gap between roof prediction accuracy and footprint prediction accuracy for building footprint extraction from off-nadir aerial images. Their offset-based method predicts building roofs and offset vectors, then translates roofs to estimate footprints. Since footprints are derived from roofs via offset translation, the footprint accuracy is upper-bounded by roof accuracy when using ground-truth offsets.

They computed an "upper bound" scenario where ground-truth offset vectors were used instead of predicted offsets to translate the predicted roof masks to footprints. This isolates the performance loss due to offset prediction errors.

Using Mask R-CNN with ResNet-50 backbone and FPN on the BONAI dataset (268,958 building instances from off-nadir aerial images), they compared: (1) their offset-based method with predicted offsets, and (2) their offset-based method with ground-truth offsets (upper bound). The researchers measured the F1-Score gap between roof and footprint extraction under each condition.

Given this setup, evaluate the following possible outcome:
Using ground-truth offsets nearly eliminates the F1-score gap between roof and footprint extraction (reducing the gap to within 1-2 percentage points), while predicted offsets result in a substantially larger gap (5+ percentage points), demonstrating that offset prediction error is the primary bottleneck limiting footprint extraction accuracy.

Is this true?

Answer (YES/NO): NO